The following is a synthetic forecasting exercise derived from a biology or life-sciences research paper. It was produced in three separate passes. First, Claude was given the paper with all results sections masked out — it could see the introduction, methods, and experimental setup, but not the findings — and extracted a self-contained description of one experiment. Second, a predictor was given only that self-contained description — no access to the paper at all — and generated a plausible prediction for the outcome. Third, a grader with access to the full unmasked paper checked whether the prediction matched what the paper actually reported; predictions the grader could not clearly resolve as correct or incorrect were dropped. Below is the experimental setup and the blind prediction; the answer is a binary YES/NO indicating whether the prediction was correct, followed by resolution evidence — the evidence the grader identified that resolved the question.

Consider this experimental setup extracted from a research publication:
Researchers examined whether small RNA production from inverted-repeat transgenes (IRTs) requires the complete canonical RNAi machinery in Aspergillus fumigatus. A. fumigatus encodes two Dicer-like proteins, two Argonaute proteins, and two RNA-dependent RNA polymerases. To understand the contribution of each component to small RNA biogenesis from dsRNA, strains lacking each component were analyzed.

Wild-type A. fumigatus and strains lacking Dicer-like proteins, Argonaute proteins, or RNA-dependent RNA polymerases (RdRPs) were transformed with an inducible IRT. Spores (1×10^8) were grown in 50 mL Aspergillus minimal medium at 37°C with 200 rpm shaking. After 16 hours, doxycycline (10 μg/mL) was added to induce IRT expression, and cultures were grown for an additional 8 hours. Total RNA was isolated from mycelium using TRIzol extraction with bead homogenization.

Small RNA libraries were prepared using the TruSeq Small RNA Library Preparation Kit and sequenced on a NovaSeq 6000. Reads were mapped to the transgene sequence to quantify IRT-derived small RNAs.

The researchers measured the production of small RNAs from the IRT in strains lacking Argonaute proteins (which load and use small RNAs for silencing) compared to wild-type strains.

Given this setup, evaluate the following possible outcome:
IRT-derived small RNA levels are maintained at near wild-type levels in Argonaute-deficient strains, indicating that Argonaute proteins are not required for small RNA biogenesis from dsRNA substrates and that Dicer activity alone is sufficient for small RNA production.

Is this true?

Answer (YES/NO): NO